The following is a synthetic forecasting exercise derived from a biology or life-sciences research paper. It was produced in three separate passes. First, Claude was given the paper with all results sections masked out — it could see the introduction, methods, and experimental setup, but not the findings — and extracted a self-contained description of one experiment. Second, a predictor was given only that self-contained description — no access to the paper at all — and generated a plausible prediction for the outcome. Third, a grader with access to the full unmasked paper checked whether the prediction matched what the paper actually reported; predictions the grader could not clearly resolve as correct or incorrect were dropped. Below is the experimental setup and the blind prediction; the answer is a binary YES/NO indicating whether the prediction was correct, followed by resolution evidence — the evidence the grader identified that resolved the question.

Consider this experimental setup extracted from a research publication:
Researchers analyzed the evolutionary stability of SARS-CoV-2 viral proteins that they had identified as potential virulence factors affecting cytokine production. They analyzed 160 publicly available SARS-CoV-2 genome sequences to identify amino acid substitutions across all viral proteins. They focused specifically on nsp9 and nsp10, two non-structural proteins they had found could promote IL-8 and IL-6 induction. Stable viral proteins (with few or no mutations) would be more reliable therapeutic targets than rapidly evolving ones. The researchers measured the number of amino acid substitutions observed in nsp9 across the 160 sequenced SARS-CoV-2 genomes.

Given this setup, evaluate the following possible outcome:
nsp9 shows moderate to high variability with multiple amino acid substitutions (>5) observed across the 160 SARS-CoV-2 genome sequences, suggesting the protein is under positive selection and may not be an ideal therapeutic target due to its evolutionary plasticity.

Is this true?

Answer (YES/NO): NO